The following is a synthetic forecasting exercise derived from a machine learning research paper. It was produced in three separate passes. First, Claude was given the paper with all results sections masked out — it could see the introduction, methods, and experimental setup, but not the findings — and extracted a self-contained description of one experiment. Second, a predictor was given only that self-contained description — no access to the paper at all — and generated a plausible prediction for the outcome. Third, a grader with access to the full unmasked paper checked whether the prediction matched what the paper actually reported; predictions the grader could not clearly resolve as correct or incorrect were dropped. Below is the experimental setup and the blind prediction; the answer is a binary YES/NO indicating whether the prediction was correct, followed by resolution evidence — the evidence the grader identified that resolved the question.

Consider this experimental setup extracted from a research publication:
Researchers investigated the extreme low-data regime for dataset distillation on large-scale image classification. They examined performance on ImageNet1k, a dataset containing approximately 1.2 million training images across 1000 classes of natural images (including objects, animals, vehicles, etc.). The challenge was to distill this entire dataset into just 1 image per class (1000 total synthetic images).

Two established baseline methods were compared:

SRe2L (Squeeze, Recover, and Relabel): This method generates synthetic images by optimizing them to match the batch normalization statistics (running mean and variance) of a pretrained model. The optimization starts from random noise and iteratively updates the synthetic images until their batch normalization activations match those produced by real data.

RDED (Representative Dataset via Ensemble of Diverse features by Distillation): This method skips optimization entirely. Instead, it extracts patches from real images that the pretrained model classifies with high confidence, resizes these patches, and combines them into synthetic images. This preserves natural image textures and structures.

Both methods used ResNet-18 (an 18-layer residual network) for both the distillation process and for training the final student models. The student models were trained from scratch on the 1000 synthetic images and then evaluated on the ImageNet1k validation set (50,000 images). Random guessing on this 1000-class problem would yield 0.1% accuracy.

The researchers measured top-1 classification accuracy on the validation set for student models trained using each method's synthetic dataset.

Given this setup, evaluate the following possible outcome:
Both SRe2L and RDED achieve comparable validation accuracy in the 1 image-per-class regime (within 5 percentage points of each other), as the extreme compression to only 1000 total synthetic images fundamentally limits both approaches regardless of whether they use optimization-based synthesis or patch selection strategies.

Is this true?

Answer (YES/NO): NO